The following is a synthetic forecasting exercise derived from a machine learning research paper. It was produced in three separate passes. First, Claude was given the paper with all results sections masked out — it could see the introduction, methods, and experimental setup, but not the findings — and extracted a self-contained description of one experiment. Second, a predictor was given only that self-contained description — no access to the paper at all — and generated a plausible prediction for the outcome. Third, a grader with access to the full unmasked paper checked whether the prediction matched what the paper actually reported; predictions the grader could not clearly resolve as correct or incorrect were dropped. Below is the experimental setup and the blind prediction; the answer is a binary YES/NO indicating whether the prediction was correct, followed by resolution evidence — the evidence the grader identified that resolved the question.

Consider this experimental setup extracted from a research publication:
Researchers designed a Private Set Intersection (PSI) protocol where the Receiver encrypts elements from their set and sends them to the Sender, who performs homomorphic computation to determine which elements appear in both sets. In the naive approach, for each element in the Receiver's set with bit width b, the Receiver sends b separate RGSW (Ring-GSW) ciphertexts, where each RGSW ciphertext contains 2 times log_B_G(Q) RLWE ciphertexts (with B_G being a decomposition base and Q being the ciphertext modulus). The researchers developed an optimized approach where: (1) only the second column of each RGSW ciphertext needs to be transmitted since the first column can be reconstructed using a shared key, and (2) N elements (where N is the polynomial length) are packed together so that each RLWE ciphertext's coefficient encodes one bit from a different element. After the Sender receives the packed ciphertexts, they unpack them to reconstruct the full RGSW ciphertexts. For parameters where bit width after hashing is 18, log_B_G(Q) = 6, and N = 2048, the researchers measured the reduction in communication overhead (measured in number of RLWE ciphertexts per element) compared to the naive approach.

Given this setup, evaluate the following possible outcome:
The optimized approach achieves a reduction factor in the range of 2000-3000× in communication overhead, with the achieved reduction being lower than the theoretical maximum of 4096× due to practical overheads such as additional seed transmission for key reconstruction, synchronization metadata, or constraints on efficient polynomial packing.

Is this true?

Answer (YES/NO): NO